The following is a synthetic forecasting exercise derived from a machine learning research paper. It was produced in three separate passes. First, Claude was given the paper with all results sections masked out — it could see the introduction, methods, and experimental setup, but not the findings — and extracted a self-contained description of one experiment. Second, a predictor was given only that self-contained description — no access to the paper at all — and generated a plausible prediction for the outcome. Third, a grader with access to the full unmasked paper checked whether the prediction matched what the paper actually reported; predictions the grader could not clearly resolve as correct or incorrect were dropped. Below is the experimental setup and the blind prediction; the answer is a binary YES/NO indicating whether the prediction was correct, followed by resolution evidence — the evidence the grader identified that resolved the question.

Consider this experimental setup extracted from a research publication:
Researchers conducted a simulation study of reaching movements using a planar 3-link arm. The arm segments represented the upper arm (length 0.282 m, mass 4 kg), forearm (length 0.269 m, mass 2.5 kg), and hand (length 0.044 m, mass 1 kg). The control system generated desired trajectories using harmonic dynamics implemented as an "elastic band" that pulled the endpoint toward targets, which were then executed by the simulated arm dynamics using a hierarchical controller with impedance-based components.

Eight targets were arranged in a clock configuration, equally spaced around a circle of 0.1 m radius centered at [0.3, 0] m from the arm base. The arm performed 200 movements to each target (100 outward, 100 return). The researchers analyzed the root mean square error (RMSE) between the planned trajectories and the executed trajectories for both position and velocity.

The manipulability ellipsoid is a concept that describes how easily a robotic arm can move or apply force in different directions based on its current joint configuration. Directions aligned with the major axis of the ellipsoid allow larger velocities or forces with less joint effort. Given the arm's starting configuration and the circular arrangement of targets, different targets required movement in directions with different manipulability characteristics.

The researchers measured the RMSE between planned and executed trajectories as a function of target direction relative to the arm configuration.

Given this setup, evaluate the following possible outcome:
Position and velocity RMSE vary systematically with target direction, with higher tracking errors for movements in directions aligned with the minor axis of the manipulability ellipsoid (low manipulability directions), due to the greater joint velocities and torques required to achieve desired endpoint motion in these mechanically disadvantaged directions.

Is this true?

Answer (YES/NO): NO